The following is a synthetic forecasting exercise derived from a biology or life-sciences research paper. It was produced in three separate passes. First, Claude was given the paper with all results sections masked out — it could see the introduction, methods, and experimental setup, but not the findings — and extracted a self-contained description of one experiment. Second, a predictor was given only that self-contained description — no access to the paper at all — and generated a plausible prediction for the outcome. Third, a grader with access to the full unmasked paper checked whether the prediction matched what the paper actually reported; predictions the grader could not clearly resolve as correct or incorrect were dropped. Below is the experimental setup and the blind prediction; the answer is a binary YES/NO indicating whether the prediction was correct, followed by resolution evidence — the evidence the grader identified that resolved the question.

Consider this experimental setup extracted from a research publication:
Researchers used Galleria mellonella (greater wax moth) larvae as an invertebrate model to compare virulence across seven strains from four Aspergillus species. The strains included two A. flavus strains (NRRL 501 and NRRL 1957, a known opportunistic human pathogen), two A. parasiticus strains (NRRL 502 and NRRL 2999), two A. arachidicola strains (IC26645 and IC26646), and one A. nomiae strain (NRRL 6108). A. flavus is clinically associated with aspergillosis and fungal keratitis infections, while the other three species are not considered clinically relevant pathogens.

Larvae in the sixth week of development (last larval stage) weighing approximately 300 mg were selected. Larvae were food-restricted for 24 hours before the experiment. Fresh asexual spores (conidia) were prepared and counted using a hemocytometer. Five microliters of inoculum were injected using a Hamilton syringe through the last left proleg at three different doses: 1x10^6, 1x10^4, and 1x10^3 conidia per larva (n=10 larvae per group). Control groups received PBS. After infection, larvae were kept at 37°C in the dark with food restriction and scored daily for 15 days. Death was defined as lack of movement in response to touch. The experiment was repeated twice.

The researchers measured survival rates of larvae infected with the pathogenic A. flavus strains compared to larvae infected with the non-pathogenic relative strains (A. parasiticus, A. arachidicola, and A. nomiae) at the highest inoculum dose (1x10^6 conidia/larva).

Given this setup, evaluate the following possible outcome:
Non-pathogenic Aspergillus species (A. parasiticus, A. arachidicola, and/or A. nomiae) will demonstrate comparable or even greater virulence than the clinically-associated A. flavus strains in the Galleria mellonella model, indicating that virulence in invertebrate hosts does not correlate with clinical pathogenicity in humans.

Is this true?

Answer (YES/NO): YES